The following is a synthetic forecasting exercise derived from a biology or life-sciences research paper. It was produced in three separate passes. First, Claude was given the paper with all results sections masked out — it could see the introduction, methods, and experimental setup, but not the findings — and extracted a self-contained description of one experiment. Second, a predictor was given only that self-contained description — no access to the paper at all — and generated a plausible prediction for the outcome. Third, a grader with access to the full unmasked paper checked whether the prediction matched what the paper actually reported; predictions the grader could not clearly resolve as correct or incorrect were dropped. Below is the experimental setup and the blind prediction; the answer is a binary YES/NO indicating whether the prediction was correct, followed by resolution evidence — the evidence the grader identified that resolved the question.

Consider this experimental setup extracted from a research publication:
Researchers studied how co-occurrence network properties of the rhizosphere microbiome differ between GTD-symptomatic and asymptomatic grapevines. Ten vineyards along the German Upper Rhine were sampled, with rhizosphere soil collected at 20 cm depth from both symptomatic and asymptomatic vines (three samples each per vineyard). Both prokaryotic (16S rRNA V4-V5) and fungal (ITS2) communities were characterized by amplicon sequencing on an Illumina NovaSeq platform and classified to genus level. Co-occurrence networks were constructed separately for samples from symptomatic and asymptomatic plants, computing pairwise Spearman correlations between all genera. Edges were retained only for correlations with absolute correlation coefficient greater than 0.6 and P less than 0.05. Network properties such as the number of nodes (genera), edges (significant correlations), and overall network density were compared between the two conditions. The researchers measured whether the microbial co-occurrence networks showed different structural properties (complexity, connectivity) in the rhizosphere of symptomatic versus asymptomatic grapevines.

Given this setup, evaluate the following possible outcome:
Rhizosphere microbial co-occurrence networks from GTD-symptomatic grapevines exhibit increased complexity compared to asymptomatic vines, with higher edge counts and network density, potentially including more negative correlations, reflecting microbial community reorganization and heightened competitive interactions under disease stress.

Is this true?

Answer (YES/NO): NO